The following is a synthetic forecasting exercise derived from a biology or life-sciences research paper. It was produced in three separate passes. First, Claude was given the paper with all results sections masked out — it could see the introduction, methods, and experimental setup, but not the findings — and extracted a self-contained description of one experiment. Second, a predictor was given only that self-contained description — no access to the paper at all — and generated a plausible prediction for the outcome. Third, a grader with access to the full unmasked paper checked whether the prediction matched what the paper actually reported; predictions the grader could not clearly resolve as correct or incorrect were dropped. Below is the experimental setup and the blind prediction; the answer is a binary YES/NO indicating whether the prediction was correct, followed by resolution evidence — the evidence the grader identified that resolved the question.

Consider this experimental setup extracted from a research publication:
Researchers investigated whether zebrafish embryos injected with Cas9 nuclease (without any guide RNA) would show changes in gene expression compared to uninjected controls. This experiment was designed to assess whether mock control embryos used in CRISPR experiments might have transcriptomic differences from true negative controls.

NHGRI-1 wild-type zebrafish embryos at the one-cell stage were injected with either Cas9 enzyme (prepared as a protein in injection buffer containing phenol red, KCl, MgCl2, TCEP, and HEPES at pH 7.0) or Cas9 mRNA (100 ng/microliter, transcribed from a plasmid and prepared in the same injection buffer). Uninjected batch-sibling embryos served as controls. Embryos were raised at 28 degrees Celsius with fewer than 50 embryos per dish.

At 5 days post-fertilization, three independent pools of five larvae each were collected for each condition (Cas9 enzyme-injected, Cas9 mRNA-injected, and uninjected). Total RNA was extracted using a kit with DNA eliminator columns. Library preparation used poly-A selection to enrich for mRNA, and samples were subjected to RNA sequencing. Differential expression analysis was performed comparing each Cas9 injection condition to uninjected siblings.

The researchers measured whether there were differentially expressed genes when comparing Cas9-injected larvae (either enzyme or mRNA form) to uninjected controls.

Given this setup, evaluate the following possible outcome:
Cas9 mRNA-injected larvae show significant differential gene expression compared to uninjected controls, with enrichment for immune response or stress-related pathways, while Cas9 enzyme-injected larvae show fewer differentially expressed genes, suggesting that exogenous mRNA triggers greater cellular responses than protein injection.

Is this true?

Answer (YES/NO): NO